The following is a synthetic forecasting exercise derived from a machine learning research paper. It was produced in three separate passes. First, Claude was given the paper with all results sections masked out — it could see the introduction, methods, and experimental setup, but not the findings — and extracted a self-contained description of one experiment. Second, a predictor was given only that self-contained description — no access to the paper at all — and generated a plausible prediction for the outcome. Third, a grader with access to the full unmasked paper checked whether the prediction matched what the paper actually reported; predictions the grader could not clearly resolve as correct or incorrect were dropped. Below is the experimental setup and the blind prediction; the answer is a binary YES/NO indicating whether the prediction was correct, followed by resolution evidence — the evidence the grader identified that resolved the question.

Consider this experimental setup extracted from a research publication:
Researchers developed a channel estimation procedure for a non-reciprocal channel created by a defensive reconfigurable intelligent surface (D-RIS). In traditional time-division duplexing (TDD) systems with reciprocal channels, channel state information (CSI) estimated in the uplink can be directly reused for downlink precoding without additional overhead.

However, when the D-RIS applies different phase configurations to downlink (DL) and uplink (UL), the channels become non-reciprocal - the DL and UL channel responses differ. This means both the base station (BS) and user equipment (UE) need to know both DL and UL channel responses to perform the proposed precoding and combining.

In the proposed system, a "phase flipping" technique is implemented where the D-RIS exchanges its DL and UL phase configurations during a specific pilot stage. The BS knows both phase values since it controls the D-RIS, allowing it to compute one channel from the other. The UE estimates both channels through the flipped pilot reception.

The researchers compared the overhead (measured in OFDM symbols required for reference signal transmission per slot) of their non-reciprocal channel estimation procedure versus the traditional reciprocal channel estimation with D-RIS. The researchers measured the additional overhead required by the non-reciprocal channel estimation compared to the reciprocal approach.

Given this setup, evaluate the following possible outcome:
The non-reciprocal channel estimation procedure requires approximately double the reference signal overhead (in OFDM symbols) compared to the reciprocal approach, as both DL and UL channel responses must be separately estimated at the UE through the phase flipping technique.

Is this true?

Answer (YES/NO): NO